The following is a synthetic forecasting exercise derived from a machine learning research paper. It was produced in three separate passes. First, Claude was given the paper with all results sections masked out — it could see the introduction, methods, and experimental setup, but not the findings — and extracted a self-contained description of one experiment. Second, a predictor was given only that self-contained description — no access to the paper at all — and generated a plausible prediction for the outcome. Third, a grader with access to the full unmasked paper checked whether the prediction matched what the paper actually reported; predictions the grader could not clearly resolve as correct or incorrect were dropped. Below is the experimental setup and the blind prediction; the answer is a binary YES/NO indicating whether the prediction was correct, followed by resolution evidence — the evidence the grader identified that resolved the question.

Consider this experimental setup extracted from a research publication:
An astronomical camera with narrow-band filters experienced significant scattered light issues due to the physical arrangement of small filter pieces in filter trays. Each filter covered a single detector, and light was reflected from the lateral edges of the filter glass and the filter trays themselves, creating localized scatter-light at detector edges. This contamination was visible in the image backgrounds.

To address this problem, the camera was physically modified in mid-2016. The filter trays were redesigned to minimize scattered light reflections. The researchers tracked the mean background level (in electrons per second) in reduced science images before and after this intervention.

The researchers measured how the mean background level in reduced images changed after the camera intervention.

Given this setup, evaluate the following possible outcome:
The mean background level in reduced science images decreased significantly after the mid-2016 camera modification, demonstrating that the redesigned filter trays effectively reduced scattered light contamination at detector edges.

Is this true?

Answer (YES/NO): YES